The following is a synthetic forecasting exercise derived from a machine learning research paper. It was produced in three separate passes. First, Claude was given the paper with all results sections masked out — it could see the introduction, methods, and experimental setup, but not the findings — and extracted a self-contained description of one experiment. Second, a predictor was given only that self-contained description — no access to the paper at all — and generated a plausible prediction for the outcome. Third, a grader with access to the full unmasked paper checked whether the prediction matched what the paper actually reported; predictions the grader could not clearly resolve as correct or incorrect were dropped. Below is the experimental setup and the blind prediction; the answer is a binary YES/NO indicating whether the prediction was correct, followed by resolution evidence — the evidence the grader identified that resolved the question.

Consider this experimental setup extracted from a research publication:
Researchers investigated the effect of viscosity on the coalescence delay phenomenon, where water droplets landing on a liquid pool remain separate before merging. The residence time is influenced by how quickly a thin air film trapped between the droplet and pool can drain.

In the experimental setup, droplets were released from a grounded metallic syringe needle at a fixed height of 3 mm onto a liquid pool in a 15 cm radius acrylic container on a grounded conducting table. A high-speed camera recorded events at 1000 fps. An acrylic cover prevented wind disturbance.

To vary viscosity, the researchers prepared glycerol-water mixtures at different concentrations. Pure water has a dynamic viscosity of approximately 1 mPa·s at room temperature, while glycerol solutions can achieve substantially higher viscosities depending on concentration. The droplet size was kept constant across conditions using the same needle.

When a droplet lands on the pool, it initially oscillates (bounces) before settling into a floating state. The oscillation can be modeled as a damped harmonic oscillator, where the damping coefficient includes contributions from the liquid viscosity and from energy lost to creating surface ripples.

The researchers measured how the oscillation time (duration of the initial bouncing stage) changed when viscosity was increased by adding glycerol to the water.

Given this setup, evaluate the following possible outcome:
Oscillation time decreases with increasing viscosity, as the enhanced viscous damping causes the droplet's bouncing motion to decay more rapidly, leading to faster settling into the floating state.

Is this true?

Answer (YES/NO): YES